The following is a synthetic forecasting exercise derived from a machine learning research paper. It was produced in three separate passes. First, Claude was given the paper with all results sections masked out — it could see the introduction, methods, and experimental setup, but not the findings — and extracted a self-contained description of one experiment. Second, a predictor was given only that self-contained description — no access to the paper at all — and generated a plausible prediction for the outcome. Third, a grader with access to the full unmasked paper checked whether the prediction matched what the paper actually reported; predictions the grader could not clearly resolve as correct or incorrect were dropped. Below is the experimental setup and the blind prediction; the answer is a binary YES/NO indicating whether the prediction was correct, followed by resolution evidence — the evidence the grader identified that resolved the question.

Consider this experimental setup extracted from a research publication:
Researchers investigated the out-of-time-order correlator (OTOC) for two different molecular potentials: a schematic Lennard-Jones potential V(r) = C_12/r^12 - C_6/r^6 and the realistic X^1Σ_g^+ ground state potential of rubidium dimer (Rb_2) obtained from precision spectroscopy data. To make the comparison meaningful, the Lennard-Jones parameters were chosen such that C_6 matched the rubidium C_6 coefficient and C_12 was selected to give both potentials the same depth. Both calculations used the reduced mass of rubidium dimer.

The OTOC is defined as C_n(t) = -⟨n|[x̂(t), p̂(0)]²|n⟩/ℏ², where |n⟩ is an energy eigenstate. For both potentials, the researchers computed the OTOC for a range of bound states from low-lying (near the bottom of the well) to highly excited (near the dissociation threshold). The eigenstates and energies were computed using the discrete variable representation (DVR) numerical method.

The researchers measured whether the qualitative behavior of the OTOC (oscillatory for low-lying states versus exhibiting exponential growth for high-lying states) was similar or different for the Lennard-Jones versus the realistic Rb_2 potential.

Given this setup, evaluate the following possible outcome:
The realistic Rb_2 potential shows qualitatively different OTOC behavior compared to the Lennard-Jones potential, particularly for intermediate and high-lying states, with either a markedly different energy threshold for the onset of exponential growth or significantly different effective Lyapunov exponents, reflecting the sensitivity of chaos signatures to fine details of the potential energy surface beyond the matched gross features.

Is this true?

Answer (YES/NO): NO